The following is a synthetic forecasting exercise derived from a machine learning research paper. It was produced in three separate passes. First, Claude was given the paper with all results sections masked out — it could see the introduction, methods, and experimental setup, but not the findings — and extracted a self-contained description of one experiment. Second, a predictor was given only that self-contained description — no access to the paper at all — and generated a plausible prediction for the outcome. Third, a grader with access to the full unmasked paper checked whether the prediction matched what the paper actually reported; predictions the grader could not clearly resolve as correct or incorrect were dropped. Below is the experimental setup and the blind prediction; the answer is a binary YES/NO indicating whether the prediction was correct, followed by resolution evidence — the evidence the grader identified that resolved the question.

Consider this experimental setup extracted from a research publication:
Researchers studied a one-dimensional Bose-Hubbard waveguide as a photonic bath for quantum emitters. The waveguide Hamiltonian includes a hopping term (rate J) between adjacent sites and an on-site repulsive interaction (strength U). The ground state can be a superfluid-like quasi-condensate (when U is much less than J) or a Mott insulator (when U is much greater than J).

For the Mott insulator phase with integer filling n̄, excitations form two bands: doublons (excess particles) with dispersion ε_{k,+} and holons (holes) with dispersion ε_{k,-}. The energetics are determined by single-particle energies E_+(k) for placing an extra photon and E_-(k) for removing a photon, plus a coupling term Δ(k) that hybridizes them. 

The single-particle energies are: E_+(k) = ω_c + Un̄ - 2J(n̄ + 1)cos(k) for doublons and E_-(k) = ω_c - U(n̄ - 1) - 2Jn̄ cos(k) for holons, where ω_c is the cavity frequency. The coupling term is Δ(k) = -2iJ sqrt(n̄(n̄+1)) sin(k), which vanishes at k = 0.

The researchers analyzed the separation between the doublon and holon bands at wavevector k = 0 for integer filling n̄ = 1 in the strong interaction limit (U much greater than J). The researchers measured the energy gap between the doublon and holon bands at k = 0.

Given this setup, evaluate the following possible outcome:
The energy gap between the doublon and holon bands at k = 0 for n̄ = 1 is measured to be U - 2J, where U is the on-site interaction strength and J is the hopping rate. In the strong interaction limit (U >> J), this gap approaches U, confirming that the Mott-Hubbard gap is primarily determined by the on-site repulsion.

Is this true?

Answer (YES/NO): YES